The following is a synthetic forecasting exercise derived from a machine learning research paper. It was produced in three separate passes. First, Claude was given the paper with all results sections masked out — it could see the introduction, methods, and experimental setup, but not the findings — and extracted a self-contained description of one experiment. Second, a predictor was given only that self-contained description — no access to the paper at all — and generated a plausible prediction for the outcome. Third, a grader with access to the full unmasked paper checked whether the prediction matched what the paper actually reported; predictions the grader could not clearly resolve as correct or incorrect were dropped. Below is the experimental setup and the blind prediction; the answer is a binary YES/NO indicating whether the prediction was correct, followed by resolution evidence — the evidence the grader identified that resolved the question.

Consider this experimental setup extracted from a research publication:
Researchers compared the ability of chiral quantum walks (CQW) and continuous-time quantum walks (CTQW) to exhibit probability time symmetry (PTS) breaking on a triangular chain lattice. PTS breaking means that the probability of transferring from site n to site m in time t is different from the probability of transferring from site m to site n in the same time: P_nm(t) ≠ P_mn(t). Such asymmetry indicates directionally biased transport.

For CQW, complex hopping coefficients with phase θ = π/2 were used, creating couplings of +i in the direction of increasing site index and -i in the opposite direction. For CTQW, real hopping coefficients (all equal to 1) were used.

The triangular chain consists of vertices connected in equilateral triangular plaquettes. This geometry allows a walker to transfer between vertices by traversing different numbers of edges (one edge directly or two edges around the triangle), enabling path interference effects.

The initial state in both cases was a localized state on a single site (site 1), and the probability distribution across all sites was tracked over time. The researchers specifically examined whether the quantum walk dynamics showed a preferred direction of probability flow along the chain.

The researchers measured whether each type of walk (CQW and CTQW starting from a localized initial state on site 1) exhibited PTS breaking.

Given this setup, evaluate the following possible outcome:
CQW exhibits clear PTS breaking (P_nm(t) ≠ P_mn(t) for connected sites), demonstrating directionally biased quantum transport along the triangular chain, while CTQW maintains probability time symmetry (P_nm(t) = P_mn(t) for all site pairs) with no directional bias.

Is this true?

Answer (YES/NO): YES